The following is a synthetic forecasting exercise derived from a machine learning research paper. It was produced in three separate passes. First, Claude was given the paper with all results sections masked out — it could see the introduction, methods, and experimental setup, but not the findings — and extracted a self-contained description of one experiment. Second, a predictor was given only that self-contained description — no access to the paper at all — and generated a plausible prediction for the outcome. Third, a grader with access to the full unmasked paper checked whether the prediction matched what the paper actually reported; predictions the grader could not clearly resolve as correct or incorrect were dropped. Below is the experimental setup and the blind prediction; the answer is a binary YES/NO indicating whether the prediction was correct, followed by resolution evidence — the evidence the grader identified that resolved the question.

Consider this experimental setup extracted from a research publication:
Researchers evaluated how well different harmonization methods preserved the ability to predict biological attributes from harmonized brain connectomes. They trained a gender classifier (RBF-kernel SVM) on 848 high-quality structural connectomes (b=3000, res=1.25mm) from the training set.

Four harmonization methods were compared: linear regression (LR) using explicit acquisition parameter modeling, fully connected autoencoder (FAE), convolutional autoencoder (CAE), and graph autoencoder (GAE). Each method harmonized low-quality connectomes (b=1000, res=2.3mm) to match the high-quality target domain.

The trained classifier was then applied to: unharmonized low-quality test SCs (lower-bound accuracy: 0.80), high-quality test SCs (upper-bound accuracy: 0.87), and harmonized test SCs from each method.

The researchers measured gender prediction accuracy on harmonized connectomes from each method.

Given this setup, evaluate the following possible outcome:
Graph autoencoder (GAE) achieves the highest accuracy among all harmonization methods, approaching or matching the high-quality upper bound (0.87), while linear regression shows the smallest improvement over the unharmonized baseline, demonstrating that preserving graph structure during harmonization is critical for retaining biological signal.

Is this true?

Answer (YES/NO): NO